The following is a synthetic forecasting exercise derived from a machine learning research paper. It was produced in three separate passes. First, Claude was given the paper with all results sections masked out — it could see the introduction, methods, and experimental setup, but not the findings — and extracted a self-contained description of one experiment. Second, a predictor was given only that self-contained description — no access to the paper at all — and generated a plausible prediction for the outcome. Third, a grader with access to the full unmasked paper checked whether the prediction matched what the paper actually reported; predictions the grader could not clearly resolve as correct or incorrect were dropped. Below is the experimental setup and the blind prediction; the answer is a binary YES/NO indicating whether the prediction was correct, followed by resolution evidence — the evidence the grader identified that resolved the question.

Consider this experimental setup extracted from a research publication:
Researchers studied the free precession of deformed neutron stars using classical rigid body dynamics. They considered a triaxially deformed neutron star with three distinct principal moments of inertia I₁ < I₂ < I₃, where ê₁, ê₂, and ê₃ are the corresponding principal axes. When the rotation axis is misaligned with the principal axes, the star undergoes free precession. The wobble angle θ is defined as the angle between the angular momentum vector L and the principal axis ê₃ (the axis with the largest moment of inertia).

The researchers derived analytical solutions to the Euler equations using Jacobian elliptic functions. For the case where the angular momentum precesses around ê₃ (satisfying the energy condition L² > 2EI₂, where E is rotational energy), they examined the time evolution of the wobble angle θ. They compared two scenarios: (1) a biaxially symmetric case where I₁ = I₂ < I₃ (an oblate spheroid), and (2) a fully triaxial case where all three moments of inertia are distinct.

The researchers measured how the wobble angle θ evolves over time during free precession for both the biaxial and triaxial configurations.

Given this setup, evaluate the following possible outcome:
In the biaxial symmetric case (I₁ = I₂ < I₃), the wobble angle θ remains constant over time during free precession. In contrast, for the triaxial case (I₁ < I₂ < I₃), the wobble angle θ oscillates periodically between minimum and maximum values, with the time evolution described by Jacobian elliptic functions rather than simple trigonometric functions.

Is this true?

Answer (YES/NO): YES